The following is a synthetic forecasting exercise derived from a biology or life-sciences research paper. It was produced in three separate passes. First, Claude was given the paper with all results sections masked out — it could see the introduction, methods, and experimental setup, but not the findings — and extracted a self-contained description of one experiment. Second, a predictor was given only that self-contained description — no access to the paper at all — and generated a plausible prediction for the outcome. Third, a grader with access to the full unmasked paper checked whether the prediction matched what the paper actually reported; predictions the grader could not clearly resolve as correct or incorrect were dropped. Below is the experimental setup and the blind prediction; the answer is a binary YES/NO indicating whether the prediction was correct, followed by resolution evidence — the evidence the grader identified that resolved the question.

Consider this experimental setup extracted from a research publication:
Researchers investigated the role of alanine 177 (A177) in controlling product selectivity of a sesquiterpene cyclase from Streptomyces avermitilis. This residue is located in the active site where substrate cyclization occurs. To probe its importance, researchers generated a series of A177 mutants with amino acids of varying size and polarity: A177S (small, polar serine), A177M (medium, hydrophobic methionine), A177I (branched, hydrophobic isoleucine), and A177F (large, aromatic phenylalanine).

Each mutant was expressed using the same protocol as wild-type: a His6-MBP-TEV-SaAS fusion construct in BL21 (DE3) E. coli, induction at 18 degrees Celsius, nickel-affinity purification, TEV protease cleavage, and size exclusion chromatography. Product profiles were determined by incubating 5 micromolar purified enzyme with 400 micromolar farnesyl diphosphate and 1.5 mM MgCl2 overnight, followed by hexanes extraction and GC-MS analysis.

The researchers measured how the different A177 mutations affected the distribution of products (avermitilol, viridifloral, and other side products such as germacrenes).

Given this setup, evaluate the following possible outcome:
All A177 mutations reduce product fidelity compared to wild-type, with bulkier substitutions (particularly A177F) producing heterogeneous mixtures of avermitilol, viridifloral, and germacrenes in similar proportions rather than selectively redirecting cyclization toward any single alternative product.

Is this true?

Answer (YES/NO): NO